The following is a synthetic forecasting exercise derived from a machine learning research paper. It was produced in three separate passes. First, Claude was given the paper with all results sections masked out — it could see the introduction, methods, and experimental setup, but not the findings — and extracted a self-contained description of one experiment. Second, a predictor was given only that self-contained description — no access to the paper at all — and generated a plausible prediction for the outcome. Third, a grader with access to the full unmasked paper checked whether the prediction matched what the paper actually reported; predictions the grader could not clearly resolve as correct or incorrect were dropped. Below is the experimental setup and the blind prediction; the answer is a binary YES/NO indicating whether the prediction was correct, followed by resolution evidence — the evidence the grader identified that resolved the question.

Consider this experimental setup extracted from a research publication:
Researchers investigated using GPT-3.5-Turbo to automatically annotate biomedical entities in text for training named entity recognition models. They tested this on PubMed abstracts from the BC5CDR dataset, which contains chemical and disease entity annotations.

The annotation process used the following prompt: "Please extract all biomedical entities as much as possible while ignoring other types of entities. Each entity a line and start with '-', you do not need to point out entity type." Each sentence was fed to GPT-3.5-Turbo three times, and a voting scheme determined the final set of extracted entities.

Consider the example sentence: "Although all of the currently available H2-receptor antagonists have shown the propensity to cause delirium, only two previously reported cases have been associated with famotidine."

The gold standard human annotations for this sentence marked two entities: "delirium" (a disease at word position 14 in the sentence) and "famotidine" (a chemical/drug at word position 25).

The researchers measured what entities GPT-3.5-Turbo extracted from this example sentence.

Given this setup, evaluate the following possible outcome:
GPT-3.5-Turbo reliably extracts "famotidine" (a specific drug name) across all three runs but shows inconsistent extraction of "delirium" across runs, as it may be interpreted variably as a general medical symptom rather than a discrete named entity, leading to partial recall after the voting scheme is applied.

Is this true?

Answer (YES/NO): NO